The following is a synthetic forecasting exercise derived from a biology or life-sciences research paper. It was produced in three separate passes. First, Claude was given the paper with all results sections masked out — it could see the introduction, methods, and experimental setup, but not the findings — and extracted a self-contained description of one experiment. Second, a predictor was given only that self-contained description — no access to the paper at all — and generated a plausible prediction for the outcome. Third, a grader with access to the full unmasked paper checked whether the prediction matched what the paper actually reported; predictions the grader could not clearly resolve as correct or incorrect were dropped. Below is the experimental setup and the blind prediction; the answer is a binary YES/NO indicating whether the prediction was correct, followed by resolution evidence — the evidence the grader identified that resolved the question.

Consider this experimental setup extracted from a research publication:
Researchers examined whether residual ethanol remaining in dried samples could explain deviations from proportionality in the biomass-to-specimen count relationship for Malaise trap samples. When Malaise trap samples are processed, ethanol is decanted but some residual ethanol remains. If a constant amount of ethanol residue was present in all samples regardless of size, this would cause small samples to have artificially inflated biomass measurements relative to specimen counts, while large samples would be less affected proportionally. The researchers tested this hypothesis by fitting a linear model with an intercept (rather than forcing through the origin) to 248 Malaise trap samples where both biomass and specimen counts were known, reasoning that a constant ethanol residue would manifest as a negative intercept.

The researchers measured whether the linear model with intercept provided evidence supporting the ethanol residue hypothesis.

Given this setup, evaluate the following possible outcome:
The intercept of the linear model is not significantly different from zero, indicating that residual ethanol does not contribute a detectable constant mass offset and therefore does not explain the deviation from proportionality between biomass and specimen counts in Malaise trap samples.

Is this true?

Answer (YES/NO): NO